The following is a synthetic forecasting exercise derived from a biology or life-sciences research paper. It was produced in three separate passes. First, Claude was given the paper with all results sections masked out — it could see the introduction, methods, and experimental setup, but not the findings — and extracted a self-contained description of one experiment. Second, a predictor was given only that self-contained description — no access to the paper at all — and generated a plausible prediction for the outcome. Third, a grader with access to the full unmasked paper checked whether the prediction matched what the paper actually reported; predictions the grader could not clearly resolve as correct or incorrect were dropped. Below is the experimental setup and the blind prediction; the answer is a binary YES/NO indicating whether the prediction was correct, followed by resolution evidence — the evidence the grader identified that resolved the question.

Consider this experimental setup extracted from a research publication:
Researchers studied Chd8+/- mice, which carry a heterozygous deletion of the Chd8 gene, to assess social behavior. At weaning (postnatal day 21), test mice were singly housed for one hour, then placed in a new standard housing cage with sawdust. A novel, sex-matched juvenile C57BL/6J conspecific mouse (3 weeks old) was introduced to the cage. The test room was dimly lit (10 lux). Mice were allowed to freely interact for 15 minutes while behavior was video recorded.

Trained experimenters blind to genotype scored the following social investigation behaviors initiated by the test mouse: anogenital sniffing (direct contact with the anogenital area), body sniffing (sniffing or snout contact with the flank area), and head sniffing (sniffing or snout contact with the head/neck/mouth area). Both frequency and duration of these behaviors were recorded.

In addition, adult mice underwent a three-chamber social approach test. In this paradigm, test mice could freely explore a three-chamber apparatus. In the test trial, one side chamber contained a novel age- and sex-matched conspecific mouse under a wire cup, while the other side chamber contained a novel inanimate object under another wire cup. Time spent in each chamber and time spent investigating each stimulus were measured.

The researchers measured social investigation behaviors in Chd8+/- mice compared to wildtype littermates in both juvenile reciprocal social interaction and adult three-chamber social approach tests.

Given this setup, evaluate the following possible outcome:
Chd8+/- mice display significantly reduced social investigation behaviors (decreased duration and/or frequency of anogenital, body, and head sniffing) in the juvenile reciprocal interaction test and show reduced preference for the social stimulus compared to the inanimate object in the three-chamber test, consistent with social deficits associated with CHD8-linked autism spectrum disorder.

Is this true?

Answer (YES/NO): NO